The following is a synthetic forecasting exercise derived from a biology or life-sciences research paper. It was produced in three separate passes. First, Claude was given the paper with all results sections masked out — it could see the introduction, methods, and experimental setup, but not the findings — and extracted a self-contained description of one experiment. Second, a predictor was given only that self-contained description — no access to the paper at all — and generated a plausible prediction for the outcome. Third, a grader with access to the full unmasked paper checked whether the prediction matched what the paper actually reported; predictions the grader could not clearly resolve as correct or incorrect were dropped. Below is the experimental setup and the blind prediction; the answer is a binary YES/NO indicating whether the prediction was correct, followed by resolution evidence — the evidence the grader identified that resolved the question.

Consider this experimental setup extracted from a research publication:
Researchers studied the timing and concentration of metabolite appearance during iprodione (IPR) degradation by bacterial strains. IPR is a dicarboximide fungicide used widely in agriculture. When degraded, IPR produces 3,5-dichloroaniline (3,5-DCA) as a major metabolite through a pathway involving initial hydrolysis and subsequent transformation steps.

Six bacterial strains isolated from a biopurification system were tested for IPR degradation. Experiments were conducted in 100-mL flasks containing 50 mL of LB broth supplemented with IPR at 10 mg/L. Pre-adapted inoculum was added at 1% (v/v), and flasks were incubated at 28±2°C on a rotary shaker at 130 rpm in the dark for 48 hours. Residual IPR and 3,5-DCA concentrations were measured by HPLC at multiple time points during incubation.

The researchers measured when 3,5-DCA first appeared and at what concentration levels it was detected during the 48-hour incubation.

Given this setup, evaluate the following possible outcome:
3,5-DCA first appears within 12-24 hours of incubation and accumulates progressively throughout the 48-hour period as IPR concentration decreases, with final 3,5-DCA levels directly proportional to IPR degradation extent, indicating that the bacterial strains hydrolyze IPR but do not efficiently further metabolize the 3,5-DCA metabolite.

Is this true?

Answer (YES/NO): NO